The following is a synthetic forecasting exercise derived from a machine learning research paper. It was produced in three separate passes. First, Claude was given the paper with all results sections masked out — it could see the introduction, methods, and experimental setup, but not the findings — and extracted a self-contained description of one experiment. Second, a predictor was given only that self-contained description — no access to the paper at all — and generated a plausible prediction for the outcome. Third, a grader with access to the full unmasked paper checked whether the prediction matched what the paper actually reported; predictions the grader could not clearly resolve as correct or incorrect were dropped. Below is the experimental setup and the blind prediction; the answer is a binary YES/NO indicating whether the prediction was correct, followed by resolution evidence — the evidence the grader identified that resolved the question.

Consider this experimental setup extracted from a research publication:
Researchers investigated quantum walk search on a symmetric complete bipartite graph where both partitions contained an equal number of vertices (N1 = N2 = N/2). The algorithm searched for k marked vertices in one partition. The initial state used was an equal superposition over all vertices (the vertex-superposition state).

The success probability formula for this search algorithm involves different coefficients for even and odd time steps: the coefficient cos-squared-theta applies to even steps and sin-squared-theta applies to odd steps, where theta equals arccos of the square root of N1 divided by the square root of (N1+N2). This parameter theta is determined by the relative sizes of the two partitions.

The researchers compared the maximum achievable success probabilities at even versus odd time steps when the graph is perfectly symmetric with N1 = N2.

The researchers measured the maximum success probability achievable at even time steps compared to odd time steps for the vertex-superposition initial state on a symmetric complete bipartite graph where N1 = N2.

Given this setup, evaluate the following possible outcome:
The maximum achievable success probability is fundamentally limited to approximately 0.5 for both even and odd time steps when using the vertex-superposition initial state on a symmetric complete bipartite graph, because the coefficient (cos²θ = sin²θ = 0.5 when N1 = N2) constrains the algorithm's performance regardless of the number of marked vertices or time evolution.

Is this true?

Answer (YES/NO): YES